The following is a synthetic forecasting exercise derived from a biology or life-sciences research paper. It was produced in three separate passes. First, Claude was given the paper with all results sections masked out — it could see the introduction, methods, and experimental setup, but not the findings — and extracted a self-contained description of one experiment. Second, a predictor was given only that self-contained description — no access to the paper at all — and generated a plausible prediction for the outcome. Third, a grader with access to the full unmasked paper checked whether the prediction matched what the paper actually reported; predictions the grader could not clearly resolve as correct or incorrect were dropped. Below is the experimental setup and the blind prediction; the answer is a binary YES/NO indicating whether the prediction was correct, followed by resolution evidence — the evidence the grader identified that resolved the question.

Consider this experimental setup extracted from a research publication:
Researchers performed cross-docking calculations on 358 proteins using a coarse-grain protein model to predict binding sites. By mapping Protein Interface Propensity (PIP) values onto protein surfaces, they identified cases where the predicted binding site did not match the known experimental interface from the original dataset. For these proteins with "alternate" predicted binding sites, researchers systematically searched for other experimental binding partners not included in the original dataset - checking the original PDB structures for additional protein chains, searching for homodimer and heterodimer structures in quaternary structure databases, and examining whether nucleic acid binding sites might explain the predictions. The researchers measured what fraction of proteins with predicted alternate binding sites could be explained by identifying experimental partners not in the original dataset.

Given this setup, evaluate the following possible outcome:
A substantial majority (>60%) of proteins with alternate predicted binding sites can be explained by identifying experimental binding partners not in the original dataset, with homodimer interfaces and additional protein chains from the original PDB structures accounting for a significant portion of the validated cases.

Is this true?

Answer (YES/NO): YES